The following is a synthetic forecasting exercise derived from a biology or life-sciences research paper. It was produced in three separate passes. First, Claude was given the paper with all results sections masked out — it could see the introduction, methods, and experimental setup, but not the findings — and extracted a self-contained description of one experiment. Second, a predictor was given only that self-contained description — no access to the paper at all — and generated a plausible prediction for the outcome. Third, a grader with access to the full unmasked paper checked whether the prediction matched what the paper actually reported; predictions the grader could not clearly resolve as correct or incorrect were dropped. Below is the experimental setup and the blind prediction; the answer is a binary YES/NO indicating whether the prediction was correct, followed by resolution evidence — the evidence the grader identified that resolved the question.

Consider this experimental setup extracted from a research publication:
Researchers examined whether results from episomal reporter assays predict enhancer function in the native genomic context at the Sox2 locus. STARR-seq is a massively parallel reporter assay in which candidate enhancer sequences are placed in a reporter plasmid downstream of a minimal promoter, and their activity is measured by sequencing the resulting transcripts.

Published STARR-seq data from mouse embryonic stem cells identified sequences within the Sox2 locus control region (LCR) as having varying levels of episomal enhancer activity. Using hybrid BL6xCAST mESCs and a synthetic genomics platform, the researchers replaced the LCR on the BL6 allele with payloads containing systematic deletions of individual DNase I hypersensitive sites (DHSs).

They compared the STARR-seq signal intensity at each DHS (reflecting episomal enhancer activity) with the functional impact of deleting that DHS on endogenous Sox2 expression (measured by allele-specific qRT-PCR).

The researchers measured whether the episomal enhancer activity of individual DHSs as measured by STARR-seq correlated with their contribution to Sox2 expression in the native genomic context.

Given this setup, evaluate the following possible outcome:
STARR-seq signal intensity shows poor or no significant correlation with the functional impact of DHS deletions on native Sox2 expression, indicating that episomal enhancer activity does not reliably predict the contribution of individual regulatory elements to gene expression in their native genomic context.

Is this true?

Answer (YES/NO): YES